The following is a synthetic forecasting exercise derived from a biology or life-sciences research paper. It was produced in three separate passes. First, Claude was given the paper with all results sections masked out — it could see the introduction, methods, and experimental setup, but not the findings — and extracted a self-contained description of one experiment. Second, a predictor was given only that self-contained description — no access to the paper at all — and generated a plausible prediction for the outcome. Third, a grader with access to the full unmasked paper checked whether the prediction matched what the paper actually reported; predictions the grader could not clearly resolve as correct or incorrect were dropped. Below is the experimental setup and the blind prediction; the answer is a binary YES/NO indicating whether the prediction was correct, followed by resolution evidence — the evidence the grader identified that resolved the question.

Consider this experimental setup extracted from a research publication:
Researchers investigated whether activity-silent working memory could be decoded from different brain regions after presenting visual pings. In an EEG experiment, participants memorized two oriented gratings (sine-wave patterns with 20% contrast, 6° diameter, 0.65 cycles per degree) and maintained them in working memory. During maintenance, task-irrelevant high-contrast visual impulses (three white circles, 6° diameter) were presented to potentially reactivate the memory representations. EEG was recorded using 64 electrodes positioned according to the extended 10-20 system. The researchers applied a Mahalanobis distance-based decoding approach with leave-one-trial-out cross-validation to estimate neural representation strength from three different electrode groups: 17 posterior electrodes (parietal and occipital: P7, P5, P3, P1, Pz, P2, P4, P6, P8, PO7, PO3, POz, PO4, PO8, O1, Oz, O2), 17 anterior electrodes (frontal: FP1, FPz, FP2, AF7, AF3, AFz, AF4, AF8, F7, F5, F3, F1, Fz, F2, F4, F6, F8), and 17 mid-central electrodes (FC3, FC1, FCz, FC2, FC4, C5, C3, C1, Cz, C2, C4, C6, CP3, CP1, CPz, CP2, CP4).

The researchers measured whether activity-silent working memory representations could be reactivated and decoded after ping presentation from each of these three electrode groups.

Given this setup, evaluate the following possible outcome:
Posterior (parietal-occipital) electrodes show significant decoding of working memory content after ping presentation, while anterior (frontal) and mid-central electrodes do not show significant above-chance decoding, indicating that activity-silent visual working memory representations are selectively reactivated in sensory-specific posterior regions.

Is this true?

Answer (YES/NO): YES